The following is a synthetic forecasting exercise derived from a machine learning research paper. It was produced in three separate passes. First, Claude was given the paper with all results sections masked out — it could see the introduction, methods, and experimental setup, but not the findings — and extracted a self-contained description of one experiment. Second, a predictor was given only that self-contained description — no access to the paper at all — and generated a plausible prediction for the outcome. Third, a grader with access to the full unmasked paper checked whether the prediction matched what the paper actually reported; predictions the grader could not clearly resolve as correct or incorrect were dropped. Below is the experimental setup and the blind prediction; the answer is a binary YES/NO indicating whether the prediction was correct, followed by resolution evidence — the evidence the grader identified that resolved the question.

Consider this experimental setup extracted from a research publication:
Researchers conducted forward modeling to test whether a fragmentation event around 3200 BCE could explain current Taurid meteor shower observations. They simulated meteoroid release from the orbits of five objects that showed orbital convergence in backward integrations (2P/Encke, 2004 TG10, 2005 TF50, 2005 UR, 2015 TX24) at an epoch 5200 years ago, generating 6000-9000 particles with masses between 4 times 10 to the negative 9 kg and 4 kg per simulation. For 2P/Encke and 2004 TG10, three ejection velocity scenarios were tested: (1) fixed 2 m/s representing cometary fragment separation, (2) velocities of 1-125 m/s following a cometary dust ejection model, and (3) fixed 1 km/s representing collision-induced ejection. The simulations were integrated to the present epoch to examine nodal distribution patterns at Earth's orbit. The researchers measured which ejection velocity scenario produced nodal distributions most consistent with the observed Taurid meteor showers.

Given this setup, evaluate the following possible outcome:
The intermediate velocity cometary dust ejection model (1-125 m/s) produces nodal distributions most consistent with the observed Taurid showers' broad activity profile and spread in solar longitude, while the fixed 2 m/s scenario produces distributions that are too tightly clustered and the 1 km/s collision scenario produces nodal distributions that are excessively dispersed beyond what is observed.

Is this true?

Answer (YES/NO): NO